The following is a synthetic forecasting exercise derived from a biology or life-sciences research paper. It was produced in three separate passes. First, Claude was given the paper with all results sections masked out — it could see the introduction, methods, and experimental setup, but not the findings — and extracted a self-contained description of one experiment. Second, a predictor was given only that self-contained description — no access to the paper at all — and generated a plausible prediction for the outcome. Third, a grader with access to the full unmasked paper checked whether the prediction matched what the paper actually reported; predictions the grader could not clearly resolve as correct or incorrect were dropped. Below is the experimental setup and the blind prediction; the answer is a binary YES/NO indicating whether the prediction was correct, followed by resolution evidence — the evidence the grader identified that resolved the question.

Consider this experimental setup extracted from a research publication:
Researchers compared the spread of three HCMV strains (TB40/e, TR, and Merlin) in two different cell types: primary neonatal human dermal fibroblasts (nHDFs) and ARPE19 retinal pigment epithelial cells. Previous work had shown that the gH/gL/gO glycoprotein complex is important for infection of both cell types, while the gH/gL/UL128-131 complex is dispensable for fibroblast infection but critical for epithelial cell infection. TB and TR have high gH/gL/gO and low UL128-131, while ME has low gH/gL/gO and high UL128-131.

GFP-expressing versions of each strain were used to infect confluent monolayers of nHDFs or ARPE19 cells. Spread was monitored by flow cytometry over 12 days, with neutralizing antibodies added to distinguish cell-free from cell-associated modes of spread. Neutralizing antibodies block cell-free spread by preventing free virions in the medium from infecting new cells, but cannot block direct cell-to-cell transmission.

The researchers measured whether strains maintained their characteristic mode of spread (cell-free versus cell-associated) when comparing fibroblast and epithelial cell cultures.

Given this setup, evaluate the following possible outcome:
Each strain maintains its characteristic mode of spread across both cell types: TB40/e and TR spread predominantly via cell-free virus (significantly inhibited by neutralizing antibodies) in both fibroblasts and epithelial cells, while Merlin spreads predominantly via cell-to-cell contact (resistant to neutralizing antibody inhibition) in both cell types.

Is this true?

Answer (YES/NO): NO